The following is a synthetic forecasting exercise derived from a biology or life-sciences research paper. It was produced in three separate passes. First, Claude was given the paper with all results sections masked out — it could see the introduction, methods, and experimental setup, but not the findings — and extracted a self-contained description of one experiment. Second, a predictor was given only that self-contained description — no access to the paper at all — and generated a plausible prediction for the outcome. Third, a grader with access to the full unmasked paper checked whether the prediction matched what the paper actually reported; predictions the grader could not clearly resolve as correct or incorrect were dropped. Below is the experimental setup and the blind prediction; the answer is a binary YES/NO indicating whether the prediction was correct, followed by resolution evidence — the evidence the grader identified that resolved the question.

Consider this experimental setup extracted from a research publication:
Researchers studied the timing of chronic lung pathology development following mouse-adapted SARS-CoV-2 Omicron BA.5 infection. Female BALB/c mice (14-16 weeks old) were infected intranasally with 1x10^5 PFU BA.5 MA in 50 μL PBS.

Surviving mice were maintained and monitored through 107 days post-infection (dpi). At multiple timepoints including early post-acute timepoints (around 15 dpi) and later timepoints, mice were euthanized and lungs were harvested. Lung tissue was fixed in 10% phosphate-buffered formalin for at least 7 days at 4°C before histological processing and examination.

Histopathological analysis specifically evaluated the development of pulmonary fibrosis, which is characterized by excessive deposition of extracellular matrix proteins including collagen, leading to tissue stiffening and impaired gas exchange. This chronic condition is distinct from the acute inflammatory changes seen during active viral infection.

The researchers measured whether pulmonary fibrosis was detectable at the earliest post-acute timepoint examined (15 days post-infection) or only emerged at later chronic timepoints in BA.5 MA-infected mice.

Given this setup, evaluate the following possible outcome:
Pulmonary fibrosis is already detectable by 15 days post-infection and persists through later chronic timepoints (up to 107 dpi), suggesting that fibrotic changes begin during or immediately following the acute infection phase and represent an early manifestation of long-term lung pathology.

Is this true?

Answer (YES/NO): YES